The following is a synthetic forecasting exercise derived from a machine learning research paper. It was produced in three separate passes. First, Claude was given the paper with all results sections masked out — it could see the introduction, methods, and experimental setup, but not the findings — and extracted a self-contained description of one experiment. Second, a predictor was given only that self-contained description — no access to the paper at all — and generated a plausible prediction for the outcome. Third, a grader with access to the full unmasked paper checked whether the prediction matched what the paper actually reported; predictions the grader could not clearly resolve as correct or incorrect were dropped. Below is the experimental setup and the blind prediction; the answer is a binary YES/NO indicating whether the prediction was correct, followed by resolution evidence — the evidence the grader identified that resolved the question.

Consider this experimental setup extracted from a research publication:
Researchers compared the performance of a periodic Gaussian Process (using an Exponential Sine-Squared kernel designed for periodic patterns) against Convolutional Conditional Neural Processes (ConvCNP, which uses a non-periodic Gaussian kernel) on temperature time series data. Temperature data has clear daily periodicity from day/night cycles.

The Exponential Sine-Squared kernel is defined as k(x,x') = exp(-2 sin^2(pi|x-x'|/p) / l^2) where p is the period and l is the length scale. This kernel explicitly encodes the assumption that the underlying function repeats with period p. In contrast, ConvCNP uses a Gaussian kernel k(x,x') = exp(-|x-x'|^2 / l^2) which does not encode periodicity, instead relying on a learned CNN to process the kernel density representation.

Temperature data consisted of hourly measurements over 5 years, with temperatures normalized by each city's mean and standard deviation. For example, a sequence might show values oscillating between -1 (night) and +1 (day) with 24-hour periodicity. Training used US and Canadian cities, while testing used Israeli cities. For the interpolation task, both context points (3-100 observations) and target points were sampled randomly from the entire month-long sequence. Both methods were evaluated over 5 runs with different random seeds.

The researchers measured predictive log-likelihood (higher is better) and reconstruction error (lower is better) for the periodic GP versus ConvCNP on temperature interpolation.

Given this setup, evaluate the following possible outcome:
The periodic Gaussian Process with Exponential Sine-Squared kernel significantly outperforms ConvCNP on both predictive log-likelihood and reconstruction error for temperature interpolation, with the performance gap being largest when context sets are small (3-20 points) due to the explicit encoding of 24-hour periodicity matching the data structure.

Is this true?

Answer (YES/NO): NO